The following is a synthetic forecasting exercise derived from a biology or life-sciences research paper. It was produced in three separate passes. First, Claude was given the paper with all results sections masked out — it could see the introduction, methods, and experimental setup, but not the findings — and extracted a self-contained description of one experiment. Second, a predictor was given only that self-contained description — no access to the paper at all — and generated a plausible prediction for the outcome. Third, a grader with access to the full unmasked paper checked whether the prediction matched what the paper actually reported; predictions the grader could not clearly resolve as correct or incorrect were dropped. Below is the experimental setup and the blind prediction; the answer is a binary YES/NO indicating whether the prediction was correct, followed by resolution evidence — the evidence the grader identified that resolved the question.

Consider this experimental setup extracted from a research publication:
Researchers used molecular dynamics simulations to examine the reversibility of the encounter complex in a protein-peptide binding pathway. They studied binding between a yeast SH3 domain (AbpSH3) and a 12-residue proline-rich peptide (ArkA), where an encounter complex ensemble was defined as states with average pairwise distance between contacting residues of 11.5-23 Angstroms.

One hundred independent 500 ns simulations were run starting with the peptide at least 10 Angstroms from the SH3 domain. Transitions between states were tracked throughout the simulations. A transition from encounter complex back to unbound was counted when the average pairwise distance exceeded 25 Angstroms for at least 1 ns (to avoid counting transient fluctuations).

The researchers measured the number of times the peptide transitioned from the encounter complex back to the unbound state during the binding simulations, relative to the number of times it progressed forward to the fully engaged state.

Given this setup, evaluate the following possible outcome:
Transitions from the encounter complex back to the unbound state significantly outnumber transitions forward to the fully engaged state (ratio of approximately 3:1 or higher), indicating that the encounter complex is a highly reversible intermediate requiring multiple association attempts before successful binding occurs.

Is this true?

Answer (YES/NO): YES